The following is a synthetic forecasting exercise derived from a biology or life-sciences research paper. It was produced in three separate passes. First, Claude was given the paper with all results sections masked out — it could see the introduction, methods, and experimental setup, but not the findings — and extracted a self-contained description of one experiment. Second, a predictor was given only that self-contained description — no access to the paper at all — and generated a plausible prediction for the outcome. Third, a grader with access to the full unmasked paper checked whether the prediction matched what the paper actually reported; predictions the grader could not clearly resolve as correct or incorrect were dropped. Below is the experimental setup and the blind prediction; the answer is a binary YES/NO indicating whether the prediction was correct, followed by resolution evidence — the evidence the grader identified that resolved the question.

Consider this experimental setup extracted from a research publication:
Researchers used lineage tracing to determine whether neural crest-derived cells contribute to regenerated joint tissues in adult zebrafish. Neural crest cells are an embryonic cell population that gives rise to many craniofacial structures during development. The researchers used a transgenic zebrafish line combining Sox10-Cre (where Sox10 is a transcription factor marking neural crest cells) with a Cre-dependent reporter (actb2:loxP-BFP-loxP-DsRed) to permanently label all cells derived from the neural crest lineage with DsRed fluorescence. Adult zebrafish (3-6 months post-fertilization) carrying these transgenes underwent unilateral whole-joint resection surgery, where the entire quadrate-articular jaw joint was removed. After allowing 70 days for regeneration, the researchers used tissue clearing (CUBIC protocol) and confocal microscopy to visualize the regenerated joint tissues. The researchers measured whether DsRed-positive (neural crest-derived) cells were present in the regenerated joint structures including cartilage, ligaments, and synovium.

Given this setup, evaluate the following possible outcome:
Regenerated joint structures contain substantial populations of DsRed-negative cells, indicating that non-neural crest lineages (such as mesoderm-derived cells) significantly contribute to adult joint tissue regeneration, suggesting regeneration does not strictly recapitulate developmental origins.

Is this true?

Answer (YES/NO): NO